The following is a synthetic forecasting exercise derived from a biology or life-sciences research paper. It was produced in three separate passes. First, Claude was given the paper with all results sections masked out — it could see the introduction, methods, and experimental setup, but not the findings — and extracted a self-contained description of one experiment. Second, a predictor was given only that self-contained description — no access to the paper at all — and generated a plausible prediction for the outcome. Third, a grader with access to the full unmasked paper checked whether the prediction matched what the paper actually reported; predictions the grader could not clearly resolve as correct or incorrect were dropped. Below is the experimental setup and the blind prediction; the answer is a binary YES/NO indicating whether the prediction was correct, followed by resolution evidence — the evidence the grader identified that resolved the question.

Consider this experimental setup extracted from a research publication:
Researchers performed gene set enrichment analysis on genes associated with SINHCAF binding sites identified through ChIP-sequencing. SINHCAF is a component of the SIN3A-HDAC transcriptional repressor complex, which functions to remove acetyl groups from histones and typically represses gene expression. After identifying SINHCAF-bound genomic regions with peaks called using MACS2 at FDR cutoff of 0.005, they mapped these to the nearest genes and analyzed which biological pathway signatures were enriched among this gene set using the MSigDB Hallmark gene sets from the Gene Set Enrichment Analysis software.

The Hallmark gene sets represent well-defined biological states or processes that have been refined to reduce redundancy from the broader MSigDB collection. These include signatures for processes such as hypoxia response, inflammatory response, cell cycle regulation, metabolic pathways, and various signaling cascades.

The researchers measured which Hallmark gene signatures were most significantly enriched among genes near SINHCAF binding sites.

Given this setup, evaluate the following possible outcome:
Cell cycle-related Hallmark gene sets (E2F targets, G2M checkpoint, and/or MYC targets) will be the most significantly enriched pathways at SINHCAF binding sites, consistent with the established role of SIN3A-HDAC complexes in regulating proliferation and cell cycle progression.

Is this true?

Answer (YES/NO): NO